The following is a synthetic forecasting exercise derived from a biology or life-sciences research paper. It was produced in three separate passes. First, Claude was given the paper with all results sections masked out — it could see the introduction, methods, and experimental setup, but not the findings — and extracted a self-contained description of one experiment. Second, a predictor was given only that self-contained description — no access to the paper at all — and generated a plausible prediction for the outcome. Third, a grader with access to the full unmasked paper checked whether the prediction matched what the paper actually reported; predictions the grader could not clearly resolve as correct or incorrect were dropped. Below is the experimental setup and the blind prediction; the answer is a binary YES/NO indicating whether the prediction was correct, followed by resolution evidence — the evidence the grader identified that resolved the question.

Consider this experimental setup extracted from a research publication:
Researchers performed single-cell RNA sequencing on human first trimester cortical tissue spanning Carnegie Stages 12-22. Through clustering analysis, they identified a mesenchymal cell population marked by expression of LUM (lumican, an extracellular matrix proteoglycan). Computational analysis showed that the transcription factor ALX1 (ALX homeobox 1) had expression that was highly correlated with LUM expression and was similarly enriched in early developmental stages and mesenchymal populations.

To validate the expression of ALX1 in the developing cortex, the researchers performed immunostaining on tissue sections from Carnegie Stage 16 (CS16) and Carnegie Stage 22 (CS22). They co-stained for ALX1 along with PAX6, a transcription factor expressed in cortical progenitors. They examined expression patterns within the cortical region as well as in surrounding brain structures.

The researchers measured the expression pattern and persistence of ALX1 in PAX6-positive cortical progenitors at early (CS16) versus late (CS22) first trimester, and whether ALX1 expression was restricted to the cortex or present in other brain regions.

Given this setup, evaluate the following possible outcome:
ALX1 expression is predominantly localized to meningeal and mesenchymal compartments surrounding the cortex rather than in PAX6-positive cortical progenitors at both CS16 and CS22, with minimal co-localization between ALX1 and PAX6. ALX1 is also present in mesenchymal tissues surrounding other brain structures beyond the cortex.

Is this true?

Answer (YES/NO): NO